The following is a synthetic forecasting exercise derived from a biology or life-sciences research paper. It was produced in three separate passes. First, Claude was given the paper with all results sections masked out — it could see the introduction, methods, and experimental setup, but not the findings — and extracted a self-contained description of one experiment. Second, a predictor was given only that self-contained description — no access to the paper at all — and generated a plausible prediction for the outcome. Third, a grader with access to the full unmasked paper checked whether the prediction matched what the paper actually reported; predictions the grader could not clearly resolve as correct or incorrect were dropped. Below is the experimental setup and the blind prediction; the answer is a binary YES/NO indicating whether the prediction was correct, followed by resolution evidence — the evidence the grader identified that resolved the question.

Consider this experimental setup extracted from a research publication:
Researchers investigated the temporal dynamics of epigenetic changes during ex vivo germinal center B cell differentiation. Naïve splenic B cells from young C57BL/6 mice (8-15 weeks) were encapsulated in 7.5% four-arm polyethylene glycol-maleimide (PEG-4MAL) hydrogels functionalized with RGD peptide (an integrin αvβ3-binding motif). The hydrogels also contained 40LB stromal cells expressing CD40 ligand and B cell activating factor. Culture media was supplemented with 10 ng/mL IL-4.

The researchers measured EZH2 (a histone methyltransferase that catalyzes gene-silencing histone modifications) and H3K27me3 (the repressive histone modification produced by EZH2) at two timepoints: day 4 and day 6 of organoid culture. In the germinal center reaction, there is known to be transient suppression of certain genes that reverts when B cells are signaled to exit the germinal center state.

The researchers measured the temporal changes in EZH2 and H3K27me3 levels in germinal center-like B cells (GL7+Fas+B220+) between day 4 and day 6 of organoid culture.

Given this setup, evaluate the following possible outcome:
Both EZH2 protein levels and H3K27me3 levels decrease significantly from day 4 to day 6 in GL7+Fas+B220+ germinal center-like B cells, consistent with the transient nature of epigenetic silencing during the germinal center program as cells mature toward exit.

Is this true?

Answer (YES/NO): YES